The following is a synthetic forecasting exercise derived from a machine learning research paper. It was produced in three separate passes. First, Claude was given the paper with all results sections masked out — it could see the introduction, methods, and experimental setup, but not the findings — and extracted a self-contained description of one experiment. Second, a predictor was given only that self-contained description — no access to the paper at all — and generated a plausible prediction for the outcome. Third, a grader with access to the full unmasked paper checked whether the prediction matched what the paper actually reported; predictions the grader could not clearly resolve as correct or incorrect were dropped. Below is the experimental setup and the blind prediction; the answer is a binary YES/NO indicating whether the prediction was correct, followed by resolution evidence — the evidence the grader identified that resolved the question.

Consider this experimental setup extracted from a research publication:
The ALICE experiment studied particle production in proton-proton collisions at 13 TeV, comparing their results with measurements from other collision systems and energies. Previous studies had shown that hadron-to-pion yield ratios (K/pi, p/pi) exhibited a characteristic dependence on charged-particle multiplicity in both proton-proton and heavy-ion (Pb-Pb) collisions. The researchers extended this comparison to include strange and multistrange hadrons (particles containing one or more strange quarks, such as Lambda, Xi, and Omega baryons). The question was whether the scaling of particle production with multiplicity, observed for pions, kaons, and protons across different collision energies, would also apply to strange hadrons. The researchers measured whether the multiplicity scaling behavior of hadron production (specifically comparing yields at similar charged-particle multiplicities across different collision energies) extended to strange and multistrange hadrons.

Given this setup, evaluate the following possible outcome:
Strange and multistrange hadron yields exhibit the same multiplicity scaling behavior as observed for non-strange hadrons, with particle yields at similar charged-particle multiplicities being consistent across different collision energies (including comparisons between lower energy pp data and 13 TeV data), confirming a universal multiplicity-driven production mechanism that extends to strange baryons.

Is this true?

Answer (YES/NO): YES